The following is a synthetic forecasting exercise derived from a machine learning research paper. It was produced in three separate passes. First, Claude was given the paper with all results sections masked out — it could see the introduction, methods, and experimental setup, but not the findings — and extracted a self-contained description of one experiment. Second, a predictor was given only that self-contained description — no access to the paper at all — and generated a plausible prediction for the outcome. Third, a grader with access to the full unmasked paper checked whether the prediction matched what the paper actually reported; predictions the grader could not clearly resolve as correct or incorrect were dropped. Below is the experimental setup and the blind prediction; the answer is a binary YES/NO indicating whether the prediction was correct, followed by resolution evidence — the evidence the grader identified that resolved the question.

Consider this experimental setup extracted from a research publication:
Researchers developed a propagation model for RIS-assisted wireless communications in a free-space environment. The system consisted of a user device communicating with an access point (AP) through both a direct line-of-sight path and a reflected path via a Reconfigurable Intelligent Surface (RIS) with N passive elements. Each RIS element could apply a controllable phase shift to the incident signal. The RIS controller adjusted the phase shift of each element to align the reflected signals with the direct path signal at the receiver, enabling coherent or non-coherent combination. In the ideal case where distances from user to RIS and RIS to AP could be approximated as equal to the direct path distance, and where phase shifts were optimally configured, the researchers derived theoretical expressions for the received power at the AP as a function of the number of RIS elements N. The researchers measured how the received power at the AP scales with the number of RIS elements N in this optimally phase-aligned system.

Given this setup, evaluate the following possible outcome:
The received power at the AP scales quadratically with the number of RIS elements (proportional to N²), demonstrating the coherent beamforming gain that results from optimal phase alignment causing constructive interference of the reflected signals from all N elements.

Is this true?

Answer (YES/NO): YES